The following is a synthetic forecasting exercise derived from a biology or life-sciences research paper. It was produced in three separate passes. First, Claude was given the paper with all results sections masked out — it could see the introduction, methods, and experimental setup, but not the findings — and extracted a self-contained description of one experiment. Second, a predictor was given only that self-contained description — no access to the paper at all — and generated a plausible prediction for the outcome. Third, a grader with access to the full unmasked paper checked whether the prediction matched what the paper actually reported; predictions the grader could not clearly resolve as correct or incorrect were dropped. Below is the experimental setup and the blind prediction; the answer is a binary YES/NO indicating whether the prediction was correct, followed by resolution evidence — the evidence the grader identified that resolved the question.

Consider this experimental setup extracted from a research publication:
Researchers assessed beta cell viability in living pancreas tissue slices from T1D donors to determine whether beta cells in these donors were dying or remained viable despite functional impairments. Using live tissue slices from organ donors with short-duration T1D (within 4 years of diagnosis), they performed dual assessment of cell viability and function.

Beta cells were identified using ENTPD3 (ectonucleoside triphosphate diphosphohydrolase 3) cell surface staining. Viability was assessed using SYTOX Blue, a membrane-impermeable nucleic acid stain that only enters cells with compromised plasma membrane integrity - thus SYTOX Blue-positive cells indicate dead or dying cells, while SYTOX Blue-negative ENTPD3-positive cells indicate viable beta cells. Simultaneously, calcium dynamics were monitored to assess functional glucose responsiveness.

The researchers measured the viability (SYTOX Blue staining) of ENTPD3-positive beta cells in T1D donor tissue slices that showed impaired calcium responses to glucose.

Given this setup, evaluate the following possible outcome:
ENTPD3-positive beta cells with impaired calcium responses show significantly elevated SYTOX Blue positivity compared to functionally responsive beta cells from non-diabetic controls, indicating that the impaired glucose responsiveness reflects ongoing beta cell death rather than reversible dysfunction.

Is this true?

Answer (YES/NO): NO